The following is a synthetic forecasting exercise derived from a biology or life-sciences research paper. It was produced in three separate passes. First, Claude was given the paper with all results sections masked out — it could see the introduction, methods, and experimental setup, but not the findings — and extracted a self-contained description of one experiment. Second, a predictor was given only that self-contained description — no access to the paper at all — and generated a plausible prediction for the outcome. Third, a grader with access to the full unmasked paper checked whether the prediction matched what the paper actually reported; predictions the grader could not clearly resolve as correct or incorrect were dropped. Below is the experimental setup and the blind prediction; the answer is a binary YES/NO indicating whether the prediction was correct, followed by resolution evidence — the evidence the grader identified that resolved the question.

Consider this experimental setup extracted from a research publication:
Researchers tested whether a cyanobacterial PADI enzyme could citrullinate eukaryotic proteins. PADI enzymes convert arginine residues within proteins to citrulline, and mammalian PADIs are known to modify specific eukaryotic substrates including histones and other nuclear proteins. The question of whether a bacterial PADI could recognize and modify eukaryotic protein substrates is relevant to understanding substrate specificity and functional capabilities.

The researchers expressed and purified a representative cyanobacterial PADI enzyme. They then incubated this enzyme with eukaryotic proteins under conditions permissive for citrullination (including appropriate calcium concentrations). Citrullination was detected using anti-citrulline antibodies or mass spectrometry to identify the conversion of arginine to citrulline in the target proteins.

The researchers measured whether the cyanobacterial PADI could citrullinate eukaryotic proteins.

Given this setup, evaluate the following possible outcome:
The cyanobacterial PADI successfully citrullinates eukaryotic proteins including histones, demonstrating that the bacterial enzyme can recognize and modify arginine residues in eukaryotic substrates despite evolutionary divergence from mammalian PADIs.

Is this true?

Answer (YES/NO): YES